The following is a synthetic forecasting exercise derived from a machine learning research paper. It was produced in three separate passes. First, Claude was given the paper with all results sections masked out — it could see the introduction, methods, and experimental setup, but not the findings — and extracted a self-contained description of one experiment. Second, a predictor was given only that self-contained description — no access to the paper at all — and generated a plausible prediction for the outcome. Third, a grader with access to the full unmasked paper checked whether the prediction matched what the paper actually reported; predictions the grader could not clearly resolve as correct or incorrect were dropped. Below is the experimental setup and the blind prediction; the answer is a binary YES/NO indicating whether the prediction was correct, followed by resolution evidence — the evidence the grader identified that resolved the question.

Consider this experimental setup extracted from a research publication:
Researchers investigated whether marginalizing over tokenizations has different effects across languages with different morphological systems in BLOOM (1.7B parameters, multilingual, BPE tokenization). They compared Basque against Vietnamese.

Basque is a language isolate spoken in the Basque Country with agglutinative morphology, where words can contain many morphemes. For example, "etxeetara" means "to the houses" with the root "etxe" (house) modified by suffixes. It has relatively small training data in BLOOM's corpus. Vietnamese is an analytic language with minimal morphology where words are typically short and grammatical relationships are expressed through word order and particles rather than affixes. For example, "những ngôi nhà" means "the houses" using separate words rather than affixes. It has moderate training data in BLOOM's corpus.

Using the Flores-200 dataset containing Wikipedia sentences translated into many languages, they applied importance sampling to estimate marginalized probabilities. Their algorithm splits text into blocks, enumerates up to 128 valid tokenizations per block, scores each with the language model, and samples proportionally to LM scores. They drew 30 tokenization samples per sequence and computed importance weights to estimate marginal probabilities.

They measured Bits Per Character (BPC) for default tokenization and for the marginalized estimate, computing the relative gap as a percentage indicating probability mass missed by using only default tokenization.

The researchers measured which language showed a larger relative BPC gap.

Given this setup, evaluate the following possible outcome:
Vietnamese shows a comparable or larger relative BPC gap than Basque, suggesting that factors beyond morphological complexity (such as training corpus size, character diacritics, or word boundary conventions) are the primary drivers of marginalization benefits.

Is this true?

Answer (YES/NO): NO